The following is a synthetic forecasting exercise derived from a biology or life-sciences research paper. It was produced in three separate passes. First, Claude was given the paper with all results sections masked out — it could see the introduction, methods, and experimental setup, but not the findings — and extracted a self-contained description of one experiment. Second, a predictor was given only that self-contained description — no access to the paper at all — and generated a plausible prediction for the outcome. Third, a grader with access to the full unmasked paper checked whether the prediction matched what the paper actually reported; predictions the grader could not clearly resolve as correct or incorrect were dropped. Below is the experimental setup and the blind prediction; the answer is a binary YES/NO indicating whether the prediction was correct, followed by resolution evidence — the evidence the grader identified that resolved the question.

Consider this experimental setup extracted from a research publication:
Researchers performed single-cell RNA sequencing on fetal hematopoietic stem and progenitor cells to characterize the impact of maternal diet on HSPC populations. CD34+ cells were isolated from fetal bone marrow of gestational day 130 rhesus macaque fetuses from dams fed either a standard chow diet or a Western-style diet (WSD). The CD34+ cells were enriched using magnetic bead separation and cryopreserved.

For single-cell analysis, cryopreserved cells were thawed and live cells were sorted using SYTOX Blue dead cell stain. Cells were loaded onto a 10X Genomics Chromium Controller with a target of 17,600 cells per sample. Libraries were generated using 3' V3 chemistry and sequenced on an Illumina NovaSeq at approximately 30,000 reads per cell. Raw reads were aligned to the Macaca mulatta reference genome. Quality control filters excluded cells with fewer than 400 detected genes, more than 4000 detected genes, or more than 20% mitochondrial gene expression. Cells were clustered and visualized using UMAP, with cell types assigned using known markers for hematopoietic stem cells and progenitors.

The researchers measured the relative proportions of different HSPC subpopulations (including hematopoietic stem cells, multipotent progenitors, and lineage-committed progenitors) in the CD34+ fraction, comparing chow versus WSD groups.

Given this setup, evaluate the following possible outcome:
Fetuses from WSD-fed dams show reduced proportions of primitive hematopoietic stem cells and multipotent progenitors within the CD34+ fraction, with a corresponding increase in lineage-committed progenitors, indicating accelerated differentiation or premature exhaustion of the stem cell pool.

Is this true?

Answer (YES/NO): NO